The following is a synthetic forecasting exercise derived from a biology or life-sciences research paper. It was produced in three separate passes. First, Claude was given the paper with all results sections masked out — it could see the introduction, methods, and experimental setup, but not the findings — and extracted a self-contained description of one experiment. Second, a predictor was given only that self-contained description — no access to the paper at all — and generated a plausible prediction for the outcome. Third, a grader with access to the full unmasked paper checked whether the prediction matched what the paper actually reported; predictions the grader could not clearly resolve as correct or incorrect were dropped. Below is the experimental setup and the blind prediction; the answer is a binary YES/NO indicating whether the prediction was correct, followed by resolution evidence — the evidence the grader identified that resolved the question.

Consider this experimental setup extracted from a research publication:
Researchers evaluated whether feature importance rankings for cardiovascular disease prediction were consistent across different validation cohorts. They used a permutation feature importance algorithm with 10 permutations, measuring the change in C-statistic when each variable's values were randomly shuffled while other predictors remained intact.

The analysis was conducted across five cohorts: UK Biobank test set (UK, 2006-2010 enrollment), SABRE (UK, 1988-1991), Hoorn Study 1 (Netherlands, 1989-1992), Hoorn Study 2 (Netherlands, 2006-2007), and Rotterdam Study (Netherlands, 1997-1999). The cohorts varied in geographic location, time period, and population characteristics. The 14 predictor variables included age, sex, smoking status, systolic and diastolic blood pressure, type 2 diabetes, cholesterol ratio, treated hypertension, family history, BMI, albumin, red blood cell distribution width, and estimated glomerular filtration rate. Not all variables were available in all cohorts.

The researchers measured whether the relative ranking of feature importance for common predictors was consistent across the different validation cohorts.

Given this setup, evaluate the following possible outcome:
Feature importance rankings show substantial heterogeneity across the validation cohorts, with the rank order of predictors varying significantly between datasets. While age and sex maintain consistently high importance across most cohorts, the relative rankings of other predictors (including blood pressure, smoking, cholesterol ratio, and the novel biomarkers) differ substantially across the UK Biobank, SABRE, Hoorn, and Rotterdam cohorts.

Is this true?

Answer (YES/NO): YES